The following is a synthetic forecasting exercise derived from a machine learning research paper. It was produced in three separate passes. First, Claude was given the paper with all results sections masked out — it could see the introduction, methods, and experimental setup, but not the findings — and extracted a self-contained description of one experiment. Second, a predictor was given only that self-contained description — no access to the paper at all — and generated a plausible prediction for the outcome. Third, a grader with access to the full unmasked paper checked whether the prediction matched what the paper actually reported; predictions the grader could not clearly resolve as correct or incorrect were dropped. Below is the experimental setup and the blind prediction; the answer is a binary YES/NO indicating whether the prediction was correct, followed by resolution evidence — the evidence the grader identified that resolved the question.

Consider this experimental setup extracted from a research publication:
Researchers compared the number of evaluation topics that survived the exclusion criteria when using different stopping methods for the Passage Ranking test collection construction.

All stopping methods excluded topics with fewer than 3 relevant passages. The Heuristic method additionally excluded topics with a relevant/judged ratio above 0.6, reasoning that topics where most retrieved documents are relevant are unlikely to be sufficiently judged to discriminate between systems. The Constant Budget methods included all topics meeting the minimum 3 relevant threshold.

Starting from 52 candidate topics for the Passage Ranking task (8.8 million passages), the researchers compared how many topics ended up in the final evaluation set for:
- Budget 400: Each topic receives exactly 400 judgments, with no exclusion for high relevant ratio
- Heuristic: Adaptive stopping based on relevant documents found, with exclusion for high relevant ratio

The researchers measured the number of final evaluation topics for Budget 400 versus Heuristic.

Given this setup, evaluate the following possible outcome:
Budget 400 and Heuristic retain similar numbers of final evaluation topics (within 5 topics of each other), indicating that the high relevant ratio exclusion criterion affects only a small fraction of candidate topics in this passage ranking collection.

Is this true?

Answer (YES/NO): YES